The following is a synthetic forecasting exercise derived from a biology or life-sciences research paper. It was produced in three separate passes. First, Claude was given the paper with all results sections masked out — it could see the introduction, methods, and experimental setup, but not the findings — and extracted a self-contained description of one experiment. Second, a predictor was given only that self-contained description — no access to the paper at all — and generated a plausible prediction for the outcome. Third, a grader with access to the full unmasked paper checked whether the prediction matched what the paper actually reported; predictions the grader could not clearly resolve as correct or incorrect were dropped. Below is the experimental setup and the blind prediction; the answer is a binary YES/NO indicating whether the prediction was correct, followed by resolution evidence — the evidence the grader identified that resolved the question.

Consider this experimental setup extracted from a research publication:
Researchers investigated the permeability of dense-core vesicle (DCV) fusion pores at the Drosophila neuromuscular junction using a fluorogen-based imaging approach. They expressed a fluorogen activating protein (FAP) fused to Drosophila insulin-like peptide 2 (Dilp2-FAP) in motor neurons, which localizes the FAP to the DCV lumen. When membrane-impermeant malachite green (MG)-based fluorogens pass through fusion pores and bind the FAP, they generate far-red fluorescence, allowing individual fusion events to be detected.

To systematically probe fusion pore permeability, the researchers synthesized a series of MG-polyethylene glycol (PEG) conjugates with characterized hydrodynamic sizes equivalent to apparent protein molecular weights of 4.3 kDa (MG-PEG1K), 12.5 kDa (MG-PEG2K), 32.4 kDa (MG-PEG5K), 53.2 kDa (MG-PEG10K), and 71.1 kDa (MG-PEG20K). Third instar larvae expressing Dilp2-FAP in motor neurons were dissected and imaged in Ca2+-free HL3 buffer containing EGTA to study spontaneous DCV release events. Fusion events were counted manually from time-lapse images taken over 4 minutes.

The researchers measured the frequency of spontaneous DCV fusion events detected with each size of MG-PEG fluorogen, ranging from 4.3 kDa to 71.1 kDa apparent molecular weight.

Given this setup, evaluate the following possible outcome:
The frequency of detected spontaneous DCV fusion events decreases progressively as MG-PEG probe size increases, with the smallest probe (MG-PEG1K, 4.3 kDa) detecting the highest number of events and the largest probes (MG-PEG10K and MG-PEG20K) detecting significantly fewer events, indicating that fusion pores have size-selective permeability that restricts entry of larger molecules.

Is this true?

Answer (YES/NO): YES